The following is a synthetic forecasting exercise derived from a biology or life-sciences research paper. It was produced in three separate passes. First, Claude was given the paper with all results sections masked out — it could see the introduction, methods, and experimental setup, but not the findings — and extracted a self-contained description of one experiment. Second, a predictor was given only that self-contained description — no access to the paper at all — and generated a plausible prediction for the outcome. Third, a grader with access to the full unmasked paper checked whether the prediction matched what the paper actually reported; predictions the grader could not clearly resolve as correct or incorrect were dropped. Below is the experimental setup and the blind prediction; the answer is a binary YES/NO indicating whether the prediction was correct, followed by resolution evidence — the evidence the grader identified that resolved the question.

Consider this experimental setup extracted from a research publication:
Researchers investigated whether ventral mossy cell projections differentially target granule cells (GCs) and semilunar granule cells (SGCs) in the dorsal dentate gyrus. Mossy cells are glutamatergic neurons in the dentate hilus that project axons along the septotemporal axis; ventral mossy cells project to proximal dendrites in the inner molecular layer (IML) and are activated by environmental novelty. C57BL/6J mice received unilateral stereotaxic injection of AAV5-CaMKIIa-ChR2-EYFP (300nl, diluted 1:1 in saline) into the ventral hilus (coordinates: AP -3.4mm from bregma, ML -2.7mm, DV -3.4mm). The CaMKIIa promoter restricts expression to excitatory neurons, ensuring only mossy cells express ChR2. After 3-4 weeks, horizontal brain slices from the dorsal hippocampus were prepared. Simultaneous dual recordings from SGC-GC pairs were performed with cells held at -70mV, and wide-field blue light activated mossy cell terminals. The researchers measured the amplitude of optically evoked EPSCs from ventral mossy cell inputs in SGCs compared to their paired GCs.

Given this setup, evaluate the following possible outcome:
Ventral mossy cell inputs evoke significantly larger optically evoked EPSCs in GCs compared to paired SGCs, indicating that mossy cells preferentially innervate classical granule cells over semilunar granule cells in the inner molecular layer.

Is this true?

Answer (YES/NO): NO